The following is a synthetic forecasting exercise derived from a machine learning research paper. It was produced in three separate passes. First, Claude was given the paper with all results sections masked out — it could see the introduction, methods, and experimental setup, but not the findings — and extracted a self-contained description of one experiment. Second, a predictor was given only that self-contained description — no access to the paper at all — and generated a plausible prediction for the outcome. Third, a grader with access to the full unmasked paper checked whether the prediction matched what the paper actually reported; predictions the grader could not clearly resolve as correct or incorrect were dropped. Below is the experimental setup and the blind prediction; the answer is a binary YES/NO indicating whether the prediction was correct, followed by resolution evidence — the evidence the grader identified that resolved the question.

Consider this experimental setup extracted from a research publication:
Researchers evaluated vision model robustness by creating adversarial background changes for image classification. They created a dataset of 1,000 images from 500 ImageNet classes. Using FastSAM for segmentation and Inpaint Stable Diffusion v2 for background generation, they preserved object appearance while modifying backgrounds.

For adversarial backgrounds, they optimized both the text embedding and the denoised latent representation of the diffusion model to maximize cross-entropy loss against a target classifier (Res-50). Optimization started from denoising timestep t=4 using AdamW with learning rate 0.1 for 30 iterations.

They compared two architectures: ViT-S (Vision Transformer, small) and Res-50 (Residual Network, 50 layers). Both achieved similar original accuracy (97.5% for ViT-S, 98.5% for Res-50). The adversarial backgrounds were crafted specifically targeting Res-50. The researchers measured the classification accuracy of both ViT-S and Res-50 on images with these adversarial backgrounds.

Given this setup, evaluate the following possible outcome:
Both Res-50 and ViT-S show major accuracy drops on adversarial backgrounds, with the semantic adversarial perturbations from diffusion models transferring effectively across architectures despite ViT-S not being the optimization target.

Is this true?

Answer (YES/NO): NO